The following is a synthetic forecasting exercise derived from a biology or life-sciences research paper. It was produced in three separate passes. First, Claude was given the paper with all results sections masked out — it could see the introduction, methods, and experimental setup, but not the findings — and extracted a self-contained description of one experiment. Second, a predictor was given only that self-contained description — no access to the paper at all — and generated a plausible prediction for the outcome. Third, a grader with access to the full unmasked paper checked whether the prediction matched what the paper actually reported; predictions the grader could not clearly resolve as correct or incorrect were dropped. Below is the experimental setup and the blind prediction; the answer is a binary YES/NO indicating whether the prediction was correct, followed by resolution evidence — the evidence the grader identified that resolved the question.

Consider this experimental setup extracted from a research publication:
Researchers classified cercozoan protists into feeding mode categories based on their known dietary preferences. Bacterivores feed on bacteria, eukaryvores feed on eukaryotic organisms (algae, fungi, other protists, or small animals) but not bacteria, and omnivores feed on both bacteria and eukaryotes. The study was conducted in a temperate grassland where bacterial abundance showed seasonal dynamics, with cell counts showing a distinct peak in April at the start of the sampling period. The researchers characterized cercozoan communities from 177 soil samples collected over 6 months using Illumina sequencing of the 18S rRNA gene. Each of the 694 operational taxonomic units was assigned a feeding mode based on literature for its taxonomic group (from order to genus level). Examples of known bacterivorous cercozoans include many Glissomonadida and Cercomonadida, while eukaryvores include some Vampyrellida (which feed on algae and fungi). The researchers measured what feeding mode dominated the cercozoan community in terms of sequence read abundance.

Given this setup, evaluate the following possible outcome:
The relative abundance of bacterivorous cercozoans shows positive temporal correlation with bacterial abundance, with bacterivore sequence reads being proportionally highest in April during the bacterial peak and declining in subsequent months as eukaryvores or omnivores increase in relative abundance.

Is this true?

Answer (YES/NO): YES